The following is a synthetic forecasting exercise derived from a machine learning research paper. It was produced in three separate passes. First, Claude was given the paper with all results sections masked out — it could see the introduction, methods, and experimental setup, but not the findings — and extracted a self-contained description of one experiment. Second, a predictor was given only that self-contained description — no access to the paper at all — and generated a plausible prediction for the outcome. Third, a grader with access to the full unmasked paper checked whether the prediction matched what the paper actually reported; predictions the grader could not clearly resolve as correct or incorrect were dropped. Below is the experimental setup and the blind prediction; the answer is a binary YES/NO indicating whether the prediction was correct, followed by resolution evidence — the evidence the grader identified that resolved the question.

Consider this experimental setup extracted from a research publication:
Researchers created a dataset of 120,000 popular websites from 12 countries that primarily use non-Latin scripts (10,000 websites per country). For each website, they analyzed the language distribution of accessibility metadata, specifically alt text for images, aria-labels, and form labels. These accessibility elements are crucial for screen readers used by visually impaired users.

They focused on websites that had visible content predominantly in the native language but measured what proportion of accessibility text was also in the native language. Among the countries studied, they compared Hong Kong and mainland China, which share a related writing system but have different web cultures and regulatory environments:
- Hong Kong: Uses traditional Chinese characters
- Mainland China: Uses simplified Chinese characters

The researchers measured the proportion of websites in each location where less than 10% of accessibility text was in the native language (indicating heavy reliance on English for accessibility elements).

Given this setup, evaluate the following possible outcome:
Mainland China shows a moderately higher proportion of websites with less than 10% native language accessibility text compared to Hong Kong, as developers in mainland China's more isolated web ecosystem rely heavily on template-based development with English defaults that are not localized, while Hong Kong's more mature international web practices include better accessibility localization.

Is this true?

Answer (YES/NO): NO